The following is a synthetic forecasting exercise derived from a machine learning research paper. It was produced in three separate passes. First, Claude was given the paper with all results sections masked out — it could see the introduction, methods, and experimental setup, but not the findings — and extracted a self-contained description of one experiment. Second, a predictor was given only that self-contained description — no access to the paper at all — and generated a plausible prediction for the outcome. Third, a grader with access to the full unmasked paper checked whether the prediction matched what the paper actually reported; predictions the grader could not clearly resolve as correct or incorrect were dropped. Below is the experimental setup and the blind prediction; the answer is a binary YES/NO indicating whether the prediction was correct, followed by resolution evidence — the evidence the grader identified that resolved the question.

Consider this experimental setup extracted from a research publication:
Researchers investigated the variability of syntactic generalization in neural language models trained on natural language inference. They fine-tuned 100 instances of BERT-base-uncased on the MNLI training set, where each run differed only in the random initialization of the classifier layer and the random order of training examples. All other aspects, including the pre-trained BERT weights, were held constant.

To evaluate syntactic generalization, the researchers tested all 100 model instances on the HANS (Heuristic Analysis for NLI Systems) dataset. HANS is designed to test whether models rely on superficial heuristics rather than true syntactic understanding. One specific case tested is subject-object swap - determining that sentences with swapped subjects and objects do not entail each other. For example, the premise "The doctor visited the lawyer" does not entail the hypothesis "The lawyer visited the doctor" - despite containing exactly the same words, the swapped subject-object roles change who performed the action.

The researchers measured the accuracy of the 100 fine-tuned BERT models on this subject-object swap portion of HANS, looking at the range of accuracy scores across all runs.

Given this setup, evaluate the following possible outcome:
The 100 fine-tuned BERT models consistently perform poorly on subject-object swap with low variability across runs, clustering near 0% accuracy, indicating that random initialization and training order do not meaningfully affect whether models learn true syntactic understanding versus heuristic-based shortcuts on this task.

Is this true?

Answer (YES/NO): NO